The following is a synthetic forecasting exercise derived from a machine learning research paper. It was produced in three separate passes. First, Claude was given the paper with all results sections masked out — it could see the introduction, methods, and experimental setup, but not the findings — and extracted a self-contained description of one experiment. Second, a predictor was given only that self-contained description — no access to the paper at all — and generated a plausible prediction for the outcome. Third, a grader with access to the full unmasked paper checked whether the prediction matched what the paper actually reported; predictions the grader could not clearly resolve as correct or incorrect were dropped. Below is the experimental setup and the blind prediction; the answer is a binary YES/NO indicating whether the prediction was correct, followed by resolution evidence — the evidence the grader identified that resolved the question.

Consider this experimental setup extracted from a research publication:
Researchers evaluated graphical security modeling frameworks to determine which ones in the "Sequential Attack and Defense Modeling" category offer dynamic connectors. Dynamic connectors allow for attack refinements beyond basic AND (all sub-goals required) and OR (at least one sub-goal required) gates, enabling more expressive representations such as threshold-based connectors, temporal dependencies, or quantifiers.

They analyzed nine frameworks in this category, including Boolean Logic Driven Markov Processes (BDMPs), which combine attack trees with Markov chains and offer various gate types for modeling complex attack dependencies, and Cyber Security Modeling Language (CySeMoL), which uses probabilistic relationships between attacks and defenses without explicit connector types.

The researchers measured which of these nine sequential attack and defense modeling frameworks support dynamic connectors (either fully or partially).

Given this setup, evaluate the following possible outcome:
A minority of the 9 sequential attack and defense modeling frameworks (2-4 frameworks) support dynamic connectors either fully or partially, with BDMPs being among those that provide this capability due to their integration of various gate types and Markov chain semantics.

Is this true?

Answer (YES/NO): NO